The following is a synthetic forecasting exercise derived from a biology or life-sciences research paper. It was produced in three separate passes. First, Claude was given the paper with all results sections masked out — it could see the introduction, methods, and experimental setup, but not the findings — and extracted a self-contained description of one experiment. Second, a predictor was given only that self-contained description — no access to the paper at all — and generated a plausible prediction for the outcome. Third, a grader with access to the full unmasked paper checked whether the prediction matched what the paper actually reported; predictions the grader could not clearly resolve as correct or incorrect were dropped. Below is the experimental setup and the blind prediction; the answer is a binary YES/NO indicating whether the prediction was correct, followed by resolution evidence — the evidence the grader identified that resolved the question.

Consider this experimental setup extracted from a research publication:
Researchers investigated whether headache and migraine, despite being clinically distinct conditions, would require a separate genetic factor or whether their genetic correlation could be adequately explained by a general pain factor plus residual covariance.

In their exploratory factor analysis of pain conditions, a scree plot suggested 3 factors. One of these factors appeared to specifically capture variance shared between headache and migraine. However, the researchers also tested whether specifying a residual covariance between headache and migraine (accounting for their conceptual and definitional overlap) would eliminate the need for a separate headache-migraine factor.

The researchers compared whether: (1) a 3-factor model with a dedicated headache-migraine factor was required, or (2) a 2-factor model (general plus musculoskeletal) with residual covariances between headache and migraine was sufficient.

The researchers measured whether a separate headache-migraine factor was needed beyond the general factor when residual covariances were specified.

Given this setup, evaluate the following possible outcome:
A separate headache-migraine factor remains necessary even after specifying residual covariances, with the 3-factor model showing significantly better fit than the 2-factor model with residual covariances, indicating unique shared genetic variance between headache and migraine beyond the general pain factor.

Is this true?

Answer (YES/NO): NO